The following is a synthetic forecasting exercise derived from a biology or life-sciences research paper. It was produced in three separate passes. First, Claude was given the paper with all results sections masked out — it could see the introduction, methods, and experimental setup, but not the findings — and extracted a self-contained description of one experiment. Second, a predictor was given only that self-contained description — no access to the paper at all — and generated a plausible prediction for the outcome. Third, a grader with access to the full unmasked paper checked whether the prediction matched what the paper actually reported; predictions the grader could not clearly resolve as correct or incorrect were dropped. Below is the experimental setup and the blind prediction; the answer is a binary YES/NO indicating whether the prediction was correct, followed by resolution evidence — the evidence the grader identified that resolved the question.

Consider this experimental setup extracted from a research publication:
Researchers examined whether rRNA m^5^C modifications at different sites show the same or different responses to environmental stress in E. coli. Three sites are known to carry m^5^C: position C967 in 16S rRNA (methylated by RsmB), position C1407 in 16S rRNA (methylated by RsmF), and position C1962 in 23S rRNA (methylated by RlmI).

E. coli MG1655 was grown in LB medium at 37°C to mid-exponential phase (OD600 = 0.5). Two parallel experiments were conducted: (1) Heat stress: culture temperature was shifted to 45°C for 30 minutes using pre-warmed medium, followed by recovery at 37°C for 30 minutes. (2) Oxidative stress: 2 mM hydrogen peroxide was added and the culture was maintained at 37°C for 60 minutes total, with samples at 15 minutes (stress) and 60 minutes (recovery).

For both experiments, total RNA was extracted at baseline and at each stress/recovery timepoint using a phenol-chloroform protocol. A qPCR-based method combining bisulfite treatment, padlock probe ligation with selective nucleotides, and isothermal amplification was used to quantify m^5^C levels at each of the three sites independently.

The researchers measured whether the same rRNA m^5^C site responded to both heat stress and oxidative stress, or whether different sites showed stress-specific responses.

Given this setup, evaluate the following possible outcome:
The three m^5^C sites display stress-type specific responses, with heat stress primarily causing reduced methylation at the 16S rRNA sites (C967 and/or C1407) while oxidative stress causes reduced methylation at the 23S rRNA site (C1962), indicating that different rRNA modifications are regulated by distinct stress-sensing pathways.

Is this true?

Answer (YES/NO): NO